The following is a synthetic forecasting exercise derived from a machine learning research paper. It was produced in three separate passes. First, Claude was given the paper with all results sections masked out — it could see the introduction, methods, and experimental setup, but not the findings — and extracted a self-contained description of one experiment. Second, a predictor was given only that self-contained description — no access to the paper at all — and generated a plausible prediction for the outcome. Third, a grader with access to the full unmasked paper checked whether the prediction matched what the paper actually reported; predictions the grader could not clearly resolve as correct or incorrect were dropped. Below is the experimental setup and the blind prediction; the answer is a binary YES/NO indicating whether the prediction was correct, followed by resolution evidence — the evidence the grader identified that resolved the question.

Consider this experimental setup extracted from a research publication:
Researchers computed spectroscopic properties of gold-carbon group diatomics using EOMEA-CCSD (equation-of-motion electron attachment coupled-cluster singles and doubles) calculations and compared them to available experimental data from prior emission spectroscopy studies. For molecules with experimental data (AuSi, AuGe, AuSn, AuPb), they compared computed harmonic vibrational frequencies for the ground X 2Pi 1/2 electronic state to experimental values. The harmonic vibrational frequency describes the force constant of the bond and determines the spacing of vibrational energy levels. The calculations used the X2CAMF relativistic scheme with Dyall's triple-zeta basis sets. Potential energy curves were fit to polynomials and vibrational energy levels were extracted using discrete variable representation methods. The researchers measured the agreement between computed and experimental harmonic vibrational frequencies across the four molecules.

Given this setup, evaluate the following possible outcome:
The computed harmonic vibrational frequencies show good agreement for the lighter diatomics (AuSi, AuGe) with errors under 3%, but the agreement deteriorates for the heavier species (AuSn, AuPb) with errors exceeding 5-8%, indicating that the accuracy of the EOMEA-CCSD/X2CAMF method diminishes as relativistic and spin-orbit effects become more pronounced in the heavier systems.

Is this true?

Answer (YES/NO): NO